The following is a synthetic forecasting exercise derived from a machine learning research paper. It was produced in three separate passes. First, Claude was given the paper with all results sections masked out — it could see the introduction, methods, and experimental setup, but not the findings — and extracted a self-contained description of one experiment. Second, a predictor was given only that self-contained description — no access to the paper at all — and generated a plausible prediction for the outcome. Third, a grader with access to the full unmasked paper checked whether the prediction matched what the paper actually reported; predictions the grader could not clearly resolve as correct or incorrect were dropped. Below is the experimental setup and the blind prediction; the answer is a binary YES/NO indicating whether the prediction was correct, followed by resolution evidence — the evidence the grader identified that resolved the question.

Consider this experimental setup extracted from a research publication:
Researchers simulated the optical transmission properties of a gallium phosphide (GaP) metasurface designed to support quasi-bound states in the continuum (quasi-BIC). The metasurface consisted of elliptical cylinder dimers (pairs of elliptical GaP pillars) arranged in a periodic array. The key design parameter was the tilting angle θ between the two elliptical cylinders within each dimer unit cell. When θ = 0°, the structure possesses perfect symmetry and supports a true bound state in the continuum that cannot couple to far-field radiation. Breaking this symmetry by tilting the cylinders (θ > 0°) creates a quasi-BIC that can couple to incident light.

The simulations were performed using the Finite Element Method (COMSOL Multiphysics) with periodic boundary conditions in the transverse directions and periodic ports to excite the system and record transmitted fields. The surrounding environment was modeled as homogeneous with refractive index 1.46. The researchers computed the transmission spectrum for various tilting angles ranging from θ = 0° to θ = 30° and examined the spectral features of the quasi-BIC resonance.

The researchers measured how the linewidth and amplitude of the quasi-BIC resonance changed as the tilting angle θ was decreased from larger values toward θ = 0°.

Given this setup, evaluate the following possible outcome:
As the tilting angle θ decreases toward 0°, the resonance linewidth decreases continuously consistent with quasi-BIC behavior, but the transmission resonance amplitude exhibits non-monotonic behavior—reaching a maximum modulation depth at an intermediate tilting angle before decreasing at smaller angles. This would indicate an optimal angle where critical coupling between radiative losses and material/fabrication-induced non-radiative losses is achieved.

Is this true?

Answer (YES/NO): NO